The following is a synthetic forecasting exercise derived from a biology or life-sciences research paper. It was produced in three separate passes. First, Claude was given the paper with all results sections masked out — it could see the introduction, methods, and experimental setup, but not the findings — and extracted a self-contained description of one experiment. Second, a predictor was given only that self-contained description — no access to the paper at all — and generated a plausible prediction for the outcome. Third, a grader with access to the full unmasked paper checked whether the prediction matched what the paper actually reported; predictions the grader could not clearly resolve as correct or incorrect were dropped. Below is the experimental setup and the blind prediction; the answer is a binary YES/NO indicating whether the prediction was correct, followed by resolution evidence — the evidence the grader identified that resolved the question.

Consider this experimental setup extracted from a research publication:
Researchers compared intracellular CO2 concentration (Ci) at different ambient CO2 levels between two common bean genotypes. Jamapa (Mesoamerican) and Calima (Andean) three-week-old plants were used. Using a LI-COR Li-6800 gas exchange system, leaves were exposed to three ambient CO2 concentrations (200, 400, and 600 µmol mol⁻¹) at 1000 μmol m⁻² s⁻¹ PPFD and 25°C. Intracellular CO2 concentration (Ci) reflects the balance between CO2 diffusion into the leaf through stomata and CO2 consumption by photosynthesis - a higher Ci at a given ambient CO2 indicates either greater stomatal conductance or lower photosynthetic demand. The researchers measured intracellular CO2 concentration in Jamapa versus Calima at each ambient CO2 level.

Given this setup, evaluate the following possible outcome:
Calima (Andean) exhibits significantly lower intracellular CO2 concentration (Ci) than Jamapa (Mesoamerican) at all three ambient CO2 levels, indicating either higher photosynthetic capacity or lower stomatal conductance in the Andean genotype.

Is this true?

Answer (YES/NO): YES